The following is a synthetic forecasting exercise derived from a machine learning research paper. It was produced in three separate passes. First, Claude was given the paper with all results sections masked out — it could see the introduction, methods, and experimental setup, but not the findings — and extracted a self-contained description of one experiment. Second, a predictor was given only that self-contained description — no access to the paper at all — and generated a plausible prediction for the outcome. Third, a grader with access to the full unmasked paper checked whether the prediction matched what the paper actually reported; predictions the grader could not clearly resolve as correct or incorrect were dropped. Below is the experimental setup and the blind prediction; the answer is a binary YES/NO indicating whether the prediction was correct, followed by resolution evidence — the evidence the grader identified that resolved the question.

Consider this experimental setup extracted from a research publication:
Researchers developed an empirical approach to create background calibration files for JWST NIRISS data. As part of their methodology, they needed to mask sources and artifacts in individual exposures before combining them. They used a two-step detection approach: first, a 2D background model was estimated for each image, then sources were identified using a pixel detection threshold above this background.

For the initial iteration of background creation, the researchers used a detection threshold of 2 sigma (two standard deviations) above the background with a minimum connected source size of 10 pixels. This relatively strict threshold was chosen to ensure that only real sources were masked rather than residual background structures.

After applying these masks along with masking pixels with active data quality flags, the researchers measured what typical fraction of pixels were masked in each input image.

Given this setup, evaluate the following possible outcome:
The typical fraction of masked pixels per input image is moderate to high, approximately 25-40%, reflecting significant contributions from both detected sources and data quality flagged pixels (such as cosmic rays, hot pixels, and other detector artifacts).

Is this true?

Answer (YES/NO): NO